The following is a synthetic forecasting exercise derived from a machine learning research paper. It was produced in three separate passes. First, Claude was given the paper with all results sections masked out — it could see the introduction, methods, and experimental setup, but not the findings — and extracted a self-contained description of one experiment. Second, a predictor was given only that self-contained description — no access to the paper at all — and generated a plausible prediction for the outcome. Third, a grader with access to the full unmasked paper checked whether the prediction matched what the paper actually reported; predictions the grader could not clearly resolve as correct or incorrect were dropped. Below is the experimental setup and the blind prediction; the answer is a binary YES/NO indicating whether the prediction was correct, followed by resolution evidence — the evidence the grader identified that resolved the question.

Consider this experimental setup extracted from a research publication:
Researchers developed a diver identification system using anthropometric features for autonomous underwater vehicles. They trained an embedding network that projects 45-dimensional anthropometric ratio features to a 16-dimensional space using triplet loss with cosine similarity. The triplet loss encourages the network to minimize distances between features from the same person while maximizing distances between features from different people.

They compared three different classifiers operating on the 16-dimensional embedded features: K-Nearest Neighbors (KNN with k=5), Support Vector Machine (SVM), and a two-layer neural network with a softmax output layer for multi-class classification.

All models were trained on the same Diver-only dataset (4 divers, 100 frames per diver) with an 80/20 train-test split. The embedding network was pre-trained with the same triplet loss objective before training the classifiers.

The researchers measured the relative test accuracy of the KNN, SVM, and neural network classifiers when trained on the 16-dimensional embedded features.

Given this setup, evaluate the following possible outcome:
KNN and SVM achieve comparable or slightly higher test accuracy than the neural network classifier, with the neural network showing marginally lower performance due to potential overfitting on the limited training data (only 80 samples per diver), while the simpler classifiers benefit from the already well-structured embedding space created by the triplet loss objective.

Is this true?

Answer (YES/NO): NO